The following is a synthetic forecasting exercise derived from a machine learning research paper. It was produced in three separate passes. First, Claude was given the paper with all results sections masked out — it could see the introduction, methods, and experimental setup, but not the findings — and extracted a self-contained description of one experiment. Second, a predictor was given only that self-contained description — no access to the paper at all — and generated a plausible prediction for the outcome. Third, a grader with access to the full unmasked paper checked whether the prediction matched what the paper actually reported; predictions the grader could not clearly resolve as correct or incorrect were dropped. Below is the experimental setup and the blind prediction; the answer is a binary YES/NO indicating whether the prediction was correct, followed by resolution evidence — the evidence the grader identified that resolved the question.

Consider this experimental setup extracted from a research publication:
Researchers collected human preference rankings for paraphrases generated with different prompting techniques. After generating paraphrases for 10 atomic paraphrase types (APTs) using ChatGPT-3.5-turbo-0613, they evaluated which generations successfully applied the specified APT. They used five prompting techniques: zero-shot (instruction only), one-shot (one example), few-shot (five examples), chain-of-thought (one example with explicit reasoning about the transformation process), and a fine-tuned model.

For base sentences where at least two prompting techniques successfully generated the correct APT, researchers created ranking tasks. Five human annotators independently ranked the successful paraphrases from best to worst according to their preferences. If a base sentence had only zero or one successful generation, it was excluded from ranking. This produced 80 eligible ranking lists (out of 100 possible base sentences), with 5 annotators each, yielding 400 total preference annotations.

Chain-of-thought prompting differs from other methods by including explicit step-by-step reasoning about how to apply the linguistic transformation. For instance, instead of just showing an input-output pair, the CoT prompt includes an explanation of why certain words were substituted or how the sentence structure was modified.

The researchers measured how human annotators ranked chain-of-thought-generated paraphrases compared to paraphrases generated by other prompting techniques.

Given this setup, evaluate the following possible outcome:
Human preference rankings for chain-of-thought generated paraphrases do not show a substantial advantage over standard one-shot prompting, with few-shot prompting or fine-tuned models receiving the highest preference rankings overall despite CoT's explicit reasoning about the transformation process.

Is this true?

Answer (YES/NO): NO